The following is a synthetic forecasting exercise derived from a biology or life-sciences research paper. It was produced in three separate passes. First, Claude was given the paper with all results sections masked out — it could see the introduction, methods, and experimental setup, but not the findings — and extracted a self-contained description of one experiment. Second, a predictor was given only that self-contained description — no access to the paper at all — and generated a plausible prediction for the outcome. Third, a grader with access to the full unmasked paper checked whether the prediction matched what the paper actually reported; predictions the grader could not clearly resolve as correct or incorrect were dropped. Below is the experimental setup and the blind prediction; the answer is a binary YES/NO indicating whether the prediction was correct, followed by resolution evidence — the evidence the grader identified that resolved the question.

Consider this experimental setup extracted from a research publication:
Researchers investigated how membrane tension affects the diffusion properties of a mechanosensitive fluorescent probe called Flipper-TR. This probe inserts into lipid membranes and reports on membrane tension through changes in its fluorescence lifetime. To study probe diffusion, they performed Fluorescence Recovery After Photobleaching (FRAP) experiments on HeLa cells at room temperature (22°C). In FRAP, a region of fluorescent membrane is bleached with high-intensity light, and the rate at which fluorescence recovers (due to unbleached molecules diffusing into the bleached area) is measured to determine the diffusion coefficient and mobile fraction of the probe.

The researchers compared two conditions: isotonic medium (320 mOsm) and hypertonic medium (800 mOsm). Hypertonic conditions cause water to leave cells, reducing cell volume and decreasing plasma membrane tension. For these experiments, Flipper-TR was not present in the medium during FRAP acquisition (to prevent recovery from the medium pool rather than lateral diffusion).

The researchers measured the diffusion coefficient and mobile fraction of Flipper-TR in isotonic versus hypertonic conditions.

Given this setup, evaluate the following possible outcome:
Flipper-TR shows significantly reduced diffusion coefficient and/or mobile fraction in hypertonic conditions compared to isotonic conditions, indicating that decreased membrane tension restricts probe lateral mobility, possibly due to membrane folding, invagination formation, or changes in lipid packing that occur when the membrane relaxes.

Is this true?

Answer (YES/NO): YES